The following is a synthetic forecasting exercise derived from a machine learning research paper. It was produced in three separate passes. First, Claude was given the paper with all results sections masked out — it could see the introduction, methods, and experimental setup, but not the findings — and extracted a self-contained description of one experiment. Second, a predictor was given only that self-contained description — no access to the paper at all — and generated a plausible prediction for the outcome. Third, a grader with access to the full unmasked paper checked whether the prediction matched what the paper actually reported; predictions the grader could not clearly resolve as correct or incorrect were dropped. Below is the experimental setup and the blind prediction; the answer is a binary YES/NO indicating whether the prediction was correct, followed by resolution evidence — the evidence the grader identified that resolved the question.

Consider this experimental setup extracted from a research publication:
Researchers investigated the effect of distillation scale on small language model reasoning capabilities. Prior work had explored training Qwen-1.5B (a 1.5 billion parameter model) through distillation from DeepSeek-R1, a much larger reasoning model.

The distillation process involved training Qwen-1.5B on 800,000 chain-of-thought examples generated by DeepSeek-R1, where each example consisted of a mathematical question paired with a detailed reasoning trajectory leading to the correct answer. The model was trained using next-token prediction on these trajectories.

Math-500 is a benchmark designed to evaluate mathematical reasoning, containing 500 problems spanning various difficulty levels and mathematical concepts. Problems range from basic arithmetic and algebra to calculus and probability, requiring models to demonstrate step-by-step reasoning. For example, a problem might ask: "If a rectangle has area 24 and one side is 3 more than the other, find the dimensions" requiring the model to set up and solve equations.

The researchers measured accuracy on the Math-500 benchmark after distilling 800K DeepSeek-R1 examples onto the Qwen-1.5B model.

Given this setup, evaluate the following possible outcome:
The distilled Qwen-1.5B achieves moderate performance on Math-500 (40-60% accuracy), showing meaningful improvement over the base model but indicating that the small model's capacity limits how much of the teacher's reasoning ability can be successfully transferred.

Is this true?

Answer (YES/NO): NO